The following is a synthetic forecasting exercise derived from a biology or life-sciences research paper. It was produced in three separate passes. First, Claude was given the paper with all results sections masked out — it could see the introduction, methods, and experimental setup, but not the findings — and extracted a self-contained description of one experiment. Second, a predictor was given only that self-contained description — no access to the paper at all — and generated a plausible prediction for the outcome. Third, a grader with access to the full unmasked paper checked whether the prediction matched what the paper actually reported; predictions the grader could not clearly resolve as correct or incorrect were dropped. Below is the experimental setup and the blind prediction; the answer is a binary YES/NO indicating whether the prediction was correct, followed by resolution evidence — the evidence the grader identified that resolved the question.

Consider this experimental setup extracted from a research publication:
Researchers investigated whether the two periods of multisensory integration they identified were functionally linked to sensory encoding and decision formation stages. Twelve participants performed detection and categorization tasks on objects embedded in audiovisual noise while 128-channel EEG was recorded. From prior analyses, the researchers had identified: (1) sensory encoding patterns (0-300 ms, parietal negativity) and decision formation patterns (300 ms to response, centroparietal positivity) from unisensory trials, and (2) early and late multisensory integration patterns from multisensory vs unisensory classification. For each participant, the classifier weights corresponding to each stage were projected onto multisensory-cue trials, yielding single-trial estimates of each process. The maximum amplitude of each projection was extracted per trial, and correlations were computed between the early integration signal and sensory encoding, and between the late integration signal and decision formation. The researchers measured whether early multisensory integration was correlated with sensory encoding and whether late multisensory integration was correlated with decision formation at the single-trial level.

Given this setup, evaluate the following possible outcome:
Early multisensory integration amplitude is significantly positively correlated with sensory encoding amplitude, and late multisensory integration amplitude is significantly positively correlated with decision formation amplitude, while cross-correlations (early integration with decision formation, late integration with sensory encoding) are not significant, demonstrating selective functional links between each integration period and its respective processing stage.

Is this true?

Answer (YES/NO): NO